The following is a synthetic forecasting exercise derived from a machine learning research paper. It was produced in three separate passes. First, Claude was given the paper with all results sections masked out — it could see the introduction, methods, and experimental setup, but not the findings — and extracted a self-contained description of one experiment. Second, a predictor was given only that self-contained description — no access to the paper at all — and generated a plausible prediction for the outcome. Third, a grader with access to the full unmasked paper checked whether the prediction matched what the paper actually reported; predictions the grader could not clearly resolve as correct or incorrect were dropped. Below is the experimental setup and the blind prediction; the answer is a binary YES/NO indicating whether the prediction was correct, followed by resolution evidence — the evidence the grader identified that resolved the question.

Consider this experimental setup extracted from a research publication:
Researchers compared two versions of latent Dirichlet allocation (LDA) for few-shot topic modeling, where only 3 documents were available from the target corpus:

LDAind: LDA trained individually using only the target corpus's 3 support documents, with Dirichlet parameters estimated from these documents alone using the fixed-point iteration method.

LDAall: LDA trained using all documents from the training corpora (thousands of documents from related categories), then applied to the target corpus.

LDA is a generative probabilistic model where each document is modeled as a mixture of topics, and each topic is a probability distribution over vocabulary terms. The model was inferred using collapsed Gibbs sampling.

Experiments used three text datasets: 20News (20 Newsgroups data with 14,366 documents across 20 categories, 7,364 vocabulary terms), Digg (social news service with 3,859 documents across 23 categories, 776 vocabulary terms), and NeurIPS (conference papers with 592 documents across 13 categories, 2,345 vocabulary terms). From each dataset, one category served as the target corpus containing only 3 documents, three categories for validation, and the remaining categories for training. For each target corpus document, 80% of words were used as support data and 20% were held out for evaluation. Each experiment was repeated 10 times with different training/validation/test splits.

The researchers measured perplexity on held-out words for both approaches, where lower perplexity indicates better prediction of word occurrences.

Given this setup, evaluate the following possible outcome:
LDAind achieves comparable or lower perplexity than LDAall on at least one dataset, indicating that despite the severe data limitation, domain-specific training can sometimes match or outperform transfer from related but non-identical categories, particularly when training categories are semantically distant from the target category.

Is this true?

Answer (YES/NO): YES